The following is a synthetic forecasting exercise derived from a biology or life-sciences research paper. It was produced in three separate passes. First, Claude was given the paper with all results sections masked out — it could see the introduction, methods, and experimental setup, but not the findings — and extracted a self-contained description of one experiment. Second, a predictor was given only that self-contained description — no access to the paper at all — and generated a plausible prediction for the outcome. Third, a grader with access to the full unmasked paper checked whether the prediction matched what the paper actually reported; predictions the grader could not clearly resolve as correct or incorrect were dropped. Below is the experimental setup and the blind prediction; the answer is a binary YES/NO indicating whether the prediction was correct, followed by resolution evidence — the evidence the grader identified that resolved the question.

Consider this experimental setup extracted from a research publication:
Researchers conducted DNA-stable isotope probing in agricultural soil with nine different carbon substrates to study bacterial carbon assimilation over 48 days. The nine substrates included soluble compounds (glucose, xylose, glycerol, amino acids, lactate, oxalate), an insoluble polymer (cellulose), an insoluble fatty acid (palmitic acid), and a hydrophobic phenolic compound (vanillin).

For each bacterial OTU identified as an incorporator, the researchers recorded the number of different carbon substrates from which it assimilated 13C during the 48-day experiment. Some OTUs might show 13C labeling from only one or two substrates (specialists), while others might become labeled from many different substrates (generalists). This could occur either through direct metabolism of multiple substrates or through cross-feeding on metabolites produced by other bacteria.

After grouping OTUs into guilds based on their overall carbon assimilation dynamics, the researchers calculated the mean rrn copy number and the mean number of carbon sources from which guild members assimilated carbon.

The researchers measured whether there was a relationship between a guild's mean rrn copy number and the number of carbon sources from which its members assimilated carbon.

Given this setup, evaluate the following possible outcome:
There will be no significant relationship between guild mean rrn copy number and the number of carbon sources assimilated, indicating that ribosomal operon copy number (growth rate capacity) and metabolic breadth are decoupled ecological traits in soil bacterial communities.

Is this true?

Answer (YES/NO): YES